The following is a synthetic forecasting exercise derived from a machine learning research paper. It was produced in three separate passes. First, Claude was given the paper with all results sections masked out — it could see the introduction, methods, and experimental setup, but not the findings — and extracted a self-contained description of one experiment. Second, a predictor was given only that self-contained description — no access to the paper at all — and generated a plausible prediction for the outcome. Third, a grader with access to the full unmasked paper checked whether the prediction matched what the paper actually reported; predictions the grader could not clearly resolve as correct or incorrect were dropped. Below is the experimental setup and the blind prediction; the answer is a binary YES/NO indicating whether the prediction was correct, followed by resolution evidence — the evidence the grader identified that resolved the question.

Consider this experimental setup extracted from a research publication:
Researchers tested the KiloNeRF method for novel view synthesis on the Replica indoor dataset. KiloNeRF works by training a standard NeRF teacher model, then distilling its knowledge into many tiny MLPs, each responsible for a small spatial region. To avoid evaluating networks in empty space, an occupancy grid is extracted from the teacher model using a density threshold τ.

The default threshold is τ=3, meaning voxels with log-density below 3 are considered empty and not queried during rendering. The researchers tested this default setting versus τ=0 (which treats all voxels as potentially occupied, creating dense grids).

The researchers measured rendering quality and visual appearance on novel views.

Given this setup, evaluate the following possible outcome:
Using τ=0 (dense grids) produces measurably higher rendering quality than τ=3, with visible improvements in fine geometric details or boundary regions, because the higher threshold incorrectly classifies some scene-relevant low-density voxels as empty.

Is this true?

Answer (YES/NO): NO